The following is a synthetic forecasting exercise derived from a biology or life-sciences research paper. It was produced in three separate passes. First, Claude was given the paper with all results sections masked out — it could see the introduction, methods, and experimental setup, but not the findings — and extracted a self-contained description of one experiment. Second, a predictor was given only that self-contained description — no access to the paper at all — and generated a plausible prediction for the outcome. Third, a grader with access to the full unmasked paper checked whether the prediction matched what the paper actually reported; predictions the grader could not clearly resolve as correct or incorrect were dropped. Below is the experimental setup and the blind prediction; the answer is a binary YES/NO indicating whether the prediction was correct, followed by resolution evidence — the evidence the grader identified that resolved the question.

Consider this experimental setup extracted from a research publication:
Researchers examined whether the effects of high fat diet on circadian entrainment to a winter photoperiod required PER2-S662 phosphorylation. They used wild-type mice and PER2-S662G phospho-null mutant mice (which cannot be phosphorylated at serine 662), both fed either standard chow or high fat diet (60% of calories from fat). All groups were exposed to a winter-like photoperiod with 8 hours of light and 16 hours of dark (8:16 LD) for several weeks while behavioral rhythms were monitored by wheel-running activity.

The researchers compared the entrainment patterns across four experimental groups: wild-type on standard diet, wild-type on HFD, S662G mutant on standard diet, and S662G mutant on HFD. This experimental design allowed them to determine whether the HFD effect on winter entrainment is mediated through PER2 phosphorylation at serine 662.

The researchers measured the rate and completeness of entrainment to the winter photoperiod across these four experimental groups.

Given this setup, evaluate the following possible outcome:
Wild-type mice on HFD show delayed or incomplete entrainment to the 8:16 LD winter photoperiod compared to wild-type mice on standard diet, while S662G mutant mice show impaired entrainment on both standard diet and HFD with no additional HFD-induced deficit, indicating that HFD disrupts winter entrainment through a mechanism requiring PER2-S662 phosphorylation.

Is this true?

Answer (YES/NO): NO